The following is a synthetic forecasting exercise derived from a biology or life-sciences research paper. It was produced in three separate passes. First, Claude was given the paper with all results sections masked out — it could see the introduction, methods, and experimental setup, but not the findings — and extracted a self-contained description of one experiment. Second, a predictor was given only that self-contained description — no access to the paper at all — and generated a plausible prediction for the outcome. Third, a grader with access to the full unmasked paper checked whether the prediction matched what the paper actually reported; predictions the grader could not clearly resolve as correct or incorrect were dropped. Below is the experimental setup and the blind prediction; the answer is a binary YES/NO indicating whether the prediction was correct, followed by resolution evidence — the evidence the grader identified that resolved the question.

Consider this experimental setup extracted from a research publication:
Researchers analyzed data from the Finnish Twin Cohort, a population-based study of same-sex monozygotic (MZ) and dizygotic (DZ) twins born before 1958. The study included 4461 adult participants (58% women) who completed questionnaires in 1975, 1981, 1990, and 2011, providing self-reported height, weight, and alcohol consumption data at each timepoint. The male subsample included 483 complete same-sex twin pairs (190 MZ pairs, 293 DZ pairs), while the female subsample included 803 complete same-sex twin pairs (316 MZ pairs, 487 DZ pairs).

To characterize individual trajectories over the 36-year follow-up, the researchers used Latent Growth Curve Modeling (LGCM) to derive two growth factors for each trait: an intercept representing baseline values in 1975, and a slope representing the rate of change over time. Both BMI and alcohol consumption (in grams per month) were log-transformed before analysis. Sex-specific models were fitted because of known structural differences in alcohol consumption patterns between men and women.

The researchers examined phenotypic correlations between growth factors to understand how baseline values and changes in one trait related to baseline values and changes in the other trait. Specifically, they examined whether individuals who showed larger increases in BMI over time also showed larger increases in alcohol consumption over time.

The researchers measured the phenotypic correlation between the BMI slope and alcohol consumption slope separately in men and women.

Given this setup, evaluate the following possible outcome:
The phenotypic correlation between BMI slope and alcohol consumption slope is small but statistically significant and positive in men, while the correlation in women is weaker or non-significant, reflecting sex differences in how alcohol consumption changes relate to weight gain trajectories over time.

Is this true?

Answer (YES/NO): YES